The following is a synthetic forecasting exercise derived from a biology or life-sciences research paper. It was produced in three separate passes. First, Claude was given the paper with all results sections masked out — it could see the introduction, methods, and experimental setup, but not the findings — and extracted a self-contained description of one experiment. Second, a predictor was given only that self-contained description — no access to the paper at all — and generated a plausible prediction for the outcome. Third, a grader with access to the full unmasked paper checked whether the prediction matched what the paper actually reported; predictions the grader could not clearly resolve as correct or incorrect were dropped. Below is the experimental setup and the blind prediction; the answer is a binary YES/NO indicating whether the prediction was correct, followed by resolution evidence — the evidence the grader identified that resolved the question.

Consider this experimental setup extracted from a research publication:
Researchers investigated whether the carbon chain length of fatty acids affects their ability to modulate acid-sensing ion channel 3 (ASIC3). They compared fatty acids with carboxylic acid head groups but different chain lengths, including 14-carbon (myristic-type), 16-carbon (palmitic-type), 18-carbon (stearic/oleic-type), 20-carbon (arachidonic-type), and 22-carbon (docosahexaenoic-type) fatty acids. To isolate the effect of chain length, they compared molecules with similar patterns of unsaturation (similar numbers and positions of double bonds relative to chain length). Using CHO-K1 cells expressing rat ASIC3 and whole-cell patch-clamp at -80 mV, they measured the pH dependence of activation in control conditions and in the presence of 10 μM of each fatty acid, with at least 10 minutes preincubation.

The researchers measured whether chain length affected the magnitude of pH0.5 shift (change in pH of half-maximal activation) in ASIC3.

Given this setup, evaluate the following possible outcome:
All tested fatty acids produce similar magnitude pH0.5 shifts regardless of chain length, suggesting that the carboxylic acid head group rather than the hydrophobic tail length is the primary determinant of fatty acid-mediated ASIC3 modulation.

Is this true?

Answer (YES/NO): NO